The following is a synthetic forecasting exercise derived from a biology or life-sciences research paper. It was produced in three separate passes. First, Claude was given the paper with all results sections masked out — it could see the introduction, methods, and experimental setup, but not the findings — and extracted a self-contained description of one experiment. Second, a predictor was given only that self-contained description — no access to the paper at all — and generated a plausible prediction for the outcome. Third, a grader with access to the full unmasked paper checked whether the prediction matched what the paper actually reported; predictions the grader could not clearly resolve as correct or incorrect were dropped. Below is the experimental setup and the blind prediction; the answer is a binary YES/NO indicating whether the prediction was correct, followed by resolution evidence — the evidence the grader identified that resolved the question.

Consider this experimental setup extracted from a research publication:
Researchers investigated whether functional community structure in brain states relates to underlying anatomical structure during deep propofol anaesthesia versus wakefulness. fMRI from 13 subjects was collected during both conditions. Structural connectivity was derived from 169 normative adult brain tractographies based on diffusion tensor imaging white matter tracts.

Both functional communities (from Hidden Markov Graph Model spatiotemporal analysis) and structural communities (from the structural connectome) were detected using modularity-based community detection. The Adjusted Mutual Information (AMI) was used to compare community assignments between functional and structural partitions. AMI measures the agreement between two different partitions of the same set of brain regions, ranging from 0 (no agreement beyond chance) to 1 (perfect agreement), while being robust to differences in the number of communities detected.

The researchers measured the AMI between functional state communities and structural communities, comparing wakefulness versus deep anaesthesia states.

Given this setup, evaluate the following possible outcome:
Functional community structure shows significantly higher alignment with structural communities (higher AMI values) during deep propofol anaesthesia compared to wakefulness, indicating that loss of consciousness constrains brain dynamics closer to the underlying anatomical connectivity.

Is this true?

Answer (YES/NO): YES